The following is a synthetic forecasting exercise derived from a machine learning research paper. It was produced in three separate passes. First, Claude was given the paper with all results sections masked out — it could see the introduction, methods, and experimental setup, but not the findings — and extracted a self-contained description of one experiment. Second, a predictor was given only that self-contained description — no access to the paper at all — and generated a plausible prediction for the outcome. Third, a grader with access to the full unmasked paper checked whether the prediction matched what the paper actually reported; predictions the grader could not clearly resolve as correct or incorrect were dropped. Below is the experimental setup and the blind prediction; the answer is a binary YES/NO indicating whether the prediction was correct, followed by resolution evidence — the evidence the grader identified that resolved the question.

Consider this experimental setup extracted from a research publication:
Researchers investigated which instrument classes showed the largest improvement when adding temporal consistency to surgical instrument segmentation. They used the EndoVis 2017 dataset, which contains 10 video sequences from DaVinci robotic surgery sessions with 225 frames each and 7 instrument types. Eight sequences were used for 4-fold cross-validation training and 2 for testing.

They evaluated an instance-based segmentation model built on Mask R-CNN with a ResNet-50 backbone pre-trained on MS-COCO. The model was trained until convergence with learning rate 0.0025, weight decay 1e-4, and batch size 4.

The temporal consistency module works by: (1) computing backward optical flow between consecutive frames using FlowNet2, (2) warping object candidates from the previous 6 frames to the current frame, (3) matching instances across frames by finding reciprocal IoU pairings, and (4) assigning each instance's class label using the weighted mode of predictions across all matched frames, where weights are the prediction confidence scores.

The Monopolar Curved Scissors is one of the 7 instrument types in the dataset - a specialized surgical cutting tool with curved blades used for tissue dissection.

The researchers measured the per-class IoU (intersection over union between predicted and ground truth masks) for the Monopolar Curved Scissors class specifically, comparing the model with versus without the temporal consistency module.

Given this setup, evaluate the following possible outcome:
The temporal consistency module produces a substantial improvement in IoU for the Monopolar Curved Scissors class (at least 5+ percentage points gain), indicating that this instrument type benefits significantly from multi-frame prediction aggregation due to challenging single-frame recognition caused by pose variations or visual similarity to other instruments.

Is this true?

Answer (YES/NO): YES